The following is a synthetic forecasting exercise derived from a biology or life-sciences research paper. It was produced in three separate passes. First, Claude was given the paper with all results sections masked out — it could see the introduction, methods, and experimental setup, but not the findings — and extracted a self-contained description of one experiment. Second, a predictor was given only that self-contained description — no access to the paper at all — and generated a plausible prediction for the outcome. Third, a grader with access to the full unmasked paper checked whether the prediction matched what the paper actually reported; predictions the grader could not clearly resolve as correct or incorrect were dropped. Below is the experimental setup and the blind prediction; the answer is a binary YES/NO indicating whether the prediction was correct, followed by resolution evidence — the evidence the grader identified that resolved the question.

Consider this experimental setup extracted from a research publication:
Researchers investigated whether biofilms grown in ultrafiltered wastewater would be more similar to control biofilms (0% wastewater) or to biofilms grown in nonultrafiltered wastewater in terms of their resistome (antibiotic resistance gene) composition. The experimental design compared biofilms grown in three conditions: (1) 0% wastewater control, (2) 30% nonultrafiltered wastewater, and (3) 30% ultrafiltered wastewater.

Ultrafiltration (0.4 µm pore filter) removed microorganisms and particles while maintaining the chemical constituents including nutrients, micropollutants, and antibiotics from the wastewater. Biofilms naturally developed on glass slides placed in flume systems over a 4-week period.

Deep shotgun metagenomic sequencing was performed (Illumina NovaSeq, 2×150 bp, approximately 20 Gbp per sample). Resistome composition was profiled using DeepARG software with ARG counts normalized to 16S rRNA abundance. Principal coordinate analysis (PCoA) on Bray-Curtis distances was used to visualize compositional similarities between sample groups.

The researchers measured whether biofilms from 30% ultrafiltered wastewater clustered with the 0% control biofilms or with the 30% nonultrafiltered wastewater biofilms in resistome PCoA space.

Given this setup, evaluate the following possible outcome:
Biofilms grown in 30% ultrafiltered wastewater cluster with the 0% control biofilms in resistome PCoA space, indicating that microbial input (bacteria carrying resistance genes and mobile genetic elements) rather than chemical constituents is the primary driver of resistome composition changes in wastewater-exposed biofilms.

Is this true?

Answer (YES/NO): YES